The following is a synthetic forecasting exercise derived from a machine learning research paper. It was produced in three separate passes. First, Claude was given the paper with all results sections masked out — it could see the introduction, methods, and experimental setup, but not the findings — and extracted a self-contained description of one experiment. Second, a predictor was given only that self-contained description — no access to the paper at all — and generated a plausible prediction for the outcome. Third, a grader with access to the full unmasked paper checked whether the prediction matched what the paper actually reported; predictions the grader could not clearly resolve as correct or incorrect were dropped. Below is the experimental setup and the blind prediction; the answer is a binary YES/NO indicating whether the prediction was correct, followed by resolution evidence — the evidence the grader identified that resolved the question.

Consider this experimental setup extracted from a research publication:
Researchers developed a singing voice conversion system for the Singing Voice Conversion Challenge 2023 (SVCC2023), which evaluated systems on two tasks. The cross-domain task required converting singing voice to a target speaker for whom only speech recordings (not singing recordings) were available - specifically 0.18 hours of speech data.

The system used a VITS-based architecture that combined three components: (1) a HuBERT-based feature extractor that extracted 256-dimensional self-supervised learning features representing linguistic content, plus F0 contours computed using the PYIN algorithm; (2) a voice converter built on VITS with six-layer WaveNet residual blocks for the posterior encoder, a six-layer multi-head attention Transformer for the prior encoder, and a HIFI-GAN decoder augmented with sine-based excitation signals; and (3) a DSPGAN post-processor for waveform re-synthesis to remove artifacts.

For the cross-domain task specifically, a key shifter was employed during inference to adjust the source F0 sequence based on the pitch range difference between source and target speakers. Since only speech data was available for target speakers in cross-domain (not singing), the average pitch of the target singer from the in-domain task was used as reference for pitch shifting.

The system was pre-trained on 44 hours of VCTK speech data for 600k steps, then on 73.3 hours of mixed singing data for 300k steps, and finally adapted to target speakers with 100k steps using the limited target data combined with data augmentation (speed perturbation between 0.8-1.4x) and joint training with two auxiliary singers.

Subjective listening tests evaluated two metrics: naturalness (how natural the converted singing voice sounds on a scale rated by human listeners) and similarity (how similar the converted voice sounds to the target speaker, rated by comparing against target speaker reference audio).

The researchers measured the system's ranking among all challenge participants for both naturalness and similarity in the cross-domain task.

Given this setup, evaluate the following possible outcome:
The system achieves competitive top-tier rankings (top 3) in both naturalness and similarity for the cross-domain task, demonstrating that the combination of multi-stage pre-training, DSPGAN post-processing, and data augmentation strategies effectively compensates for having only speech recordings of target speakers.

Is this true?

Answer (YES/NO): YES